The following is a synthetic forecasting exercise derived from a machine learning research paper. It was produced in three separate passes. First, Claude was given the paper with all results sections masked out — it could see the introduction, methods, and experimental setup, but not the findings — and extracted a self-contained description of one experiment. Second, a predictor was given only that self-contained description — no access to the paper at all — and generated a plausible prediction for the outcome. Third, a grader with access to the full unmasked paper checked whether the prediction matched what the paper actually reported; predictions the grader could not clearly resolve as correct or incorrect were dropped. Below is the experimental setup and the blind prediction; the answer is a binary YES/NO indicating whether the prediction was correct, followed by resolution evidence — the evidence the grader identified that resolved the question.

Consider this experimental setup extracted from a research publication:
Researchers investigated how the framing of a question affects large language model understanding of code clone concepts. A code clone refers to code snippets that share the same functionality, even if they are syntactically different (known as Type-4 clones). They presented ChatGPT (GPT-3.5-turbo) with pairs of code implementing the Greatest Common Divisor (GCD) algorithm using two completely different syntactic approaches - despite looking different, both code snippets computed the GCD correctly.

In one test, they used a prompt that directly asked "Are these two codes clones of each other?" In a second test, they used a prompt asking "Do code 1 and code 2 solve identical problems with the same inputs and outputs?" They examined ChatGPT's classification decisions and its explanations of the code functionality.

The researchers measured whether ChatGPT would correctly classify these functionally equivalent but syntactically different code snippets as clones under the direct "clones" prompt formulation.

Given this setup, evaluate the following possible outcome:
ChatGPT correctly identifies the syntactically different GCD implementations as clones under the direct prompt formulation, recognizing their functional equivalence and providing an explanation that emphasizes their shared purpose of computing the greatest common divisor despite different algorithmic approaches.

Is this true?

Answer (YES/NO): NO